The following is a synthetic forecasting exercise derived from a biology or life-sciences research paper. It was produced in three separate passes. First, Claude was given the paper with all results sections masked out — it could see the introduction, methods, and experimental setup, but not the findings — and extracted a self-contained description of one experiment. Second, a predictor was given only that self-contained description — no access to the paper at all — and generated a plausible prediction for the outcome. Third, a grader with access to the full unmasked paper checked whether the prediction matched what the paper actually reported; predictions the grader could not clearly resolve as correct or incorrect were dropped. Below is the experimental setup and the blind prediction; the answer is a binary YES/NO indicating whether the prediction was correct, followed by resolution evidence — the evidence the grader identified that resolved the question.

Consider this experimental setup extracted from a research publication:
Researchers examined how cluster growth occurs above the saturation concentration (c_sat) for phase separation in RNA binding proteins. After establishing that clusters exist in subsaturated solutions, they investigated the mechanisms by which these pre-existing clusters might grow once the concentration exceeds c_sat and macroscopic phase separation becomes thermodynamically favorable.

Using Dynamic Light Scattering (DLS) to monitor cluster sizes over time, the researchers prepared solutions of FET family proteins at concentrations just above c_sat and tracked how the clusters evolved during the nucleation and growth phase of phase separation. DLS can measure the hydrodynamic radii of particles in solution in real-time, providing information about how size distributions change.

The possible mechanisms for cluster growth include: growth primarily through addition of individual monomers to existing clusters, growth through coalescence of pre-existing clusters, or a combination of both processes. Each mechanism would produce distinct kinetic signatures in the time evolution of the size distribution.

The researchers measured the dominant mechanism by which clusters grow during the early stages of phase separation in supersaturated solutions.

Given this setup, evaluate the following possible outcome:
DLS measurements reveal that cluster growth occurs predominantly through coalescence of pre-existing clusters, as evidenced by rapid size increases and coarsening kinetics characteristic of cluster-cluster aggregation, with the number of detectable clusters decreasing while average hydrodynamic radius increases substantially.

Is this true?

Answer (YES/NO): NO